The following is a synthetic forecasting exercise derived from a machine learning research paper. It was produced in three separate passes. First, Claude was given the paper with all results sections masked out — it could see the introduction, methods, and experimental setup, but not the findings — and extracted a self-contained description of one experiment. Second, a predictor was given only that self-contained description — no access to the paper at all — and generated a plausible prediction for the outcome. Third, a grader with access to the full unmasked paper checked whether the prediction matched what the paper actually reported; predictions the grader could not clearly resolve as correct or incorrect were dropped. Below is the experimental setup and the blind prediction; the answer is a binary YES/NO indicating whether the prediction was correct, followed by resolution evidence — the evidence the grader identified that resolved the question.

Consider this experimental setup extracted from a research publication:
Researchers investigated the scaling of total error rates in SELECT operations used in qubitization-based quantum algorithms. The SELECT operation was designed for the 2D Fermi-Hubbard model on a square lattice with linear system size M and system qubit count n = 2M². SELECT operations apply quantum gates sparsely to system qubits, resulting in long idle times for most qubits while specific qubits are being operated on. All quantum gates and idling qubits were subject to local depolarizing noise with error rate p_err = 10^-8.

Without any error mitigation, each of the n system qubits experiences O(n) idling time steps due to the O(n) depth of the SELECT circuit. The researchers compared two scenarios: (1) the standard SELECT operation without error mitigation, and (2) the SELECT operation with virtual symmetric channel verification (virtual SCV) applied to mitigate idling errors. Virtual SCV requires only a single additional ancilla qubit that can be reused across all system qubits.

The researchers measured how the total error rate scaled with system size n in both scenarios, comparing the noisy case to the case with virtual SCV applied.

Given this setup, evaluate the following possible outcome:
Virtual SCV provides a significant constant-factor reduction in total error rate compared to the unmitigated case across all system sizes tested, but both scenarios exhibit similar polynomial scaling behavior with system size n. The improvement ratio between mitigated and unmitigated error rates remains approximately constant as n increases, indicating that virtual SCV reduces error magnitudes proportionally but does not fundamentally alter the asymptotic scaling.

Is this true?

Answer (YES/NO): NO